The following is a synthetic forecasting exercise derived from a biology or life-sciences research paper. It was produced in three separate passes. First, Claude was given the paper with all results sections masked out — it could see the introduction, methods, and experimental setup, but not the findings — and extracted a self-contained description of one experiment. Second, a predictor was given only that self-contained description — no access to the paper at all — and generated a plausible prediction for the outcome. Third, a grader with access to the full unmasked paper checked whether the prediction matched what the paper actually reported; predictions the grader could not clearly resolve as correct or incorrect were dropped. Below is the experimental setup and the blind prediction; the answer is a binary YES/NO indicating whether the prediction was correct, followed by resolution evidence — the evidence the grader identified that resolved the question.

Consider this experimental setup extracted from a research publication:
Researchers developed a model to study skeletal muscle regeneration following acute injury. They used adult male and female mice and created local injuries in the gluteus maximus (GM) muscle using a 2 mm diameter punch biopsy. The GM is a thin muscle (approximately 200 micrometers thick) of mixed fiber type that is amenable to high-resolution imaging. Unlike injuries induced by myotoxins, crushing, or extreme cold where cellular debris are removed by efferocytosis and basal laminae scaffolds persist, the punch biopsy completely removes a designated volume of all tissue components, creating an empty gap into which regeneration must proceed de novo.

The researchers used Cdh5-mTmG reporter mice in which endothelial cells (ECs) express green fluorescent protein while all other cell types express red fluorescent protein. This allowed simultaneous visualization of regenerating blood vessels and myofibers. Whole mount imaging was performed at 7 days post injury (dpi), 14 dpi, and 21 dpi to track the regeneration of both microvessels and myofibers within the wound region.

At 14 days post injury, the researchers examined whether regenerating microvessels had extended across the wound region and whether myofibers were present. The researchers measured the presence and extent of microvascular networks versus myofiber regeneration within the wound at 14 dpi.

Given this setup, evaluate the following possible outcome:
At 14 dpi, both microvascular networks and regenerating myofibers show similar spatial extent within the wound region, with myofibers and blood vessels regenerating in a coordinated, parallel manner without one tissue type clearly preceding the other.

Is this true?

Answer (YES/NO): NO